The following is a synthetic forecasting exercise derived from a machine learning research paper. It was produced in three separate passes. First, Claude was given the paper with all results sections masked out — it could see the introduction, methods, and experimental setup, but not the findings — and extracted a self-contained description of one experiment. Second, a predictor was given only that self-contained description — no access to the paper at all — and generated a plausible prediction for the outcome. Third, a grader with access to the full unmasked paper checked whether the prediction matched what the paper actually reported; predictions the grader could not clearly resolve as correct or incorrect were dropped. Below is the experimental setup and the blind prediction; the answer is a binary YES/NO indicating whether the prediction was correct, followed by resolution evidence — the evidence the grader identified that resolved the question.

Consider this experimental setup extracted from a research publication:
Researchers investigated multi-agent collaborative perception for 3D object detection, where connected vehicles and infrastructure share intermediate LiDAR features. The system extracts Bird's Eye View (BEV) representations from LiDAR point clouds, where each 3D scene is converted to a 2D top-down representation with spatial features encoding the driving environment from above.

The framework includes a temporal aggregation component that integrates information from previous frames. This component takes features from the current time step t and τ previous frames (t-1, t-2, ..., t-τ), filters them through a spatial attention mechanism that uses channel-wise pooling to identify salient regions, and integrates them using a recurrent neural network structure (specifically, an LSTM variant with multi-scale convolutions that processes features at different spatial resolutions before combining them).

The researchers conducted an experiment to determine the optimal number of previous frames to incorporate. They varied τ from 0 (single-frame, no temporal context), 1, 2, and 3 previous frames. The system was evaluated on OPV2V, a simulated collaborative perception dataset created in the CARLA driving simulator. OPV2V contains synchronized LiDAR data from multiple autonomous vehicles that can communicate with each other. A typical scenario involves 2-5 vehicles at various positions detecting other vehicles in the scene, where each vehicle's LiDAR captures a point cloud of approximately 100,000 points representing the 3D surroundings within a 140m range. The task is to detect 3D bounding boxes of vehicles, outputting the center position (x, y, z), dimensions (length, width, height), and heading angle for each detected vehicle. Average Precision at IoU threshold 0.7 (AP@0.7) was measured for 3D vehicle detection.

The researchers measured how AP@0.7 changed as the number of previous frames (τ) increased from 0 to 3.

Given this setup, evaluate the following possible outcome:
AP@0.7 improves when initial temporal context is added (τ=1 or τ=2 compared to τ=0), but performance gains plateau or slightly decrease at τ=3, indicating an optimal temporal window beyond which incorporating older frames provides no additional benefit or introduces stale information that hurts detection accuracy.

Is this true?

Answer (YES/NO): YES